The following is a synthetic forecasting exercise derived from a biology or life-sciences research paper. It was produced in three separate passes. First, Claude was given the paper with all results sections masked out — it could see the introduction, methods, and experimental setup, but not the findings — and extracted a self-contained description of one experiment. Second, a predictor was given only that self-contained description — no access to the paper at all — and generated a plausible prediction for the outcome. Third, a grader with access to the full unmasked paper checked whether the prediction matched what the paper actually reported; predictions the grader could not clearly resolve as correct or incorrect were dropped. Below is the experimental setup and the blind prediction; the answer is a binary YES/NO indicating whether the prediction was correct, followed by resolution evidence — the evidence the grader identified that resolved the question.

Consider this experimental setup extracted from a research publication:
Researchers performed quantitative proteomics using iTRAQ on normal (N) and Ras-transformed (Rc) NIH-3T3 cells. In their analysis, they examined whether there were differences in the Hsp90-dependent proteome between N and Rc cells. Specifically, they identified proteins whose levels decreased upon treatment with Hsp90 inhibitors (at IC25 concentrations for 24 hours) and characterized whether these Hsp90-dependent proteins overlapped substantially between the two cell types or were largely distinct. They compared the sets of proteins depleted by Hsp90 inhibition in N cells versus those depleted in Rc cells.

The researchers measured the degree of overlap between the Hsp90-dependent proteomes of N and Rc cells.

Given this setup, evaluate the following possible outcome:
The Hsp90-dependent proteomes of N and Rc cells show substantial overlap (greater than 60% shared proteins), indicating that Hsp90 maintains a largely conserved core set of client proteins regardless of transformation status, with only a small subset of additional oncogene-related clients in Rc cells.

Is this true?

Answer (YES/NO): NO